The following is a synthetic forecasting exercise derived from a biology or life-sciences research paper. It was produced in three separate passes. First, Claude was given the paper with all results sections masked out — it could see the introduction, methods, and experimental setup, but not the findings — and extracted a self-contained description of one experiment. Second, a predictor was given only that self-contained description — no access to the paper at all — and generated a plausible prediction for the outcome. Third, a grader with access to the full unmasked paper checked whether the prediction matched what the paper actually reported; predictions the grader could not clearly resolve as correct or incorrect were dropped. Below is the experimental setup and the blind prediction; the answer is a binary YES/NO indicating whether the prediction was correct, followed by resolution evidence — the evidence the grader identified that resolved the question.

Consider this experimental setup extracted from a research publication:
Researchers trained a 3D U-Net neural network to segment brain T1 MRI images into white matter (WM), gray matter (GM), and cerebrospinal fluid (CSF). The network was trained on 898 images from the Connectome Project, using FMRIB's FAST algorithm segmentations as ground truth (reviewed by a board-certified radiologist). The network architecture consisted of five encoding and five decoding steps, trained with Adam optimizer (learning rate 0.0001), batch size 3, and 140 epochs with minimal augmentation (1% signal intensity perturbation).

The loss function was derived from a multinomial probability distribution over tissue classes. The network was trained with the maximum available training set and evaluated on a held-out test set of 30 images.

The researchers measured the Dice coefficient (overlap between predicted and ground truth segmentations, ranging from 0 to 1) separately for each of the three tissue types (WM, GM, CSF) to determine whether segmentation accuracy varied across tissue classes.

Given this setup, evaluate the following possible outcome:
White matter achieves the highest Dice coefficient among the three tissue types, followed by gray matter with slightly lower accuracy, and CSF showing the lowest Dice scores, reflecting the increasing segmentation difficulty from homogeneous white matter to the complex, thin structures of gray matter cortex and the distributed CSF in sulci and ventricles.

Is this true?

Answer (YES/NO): NO